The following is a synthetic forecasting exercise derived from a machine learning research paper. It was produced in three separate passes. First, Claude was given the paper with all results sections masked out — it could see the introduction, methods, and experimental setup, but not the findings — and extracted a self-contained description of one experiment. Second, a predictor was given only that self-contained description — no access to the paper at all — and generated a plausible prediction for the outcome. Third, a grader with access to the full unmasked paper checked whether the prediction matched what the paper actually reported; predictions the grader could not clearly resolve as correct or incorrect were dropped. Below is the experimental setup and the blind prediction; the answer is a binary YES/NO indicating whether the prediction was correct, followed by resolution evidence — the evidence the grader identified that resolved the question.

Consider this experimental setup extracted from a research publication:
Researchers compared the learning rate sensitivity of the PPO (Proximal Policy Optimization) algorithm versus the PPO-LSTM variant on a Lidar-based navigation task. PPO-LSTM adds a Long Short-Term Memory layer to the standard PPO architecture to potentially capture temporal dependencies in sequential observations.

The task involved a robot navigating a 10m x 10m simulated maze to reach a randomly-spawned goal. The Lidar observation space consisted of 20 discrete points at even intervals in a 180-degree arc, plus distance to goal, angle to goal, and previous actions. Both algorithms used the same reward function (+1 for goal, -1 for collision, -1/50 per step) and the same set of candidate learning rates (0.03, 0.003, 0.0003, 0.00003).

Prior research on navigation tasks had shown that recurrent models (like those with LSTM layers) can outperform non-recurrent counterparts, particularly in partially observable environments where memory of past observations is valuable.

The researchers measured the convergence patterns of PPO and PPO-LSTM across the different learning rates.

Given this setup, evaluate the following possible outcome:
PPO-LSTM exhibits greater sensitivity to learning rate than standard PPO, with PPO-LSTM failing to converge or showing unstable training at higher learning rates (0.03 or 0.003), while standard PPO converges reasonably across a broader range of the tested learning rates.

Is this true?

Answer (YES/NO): NO